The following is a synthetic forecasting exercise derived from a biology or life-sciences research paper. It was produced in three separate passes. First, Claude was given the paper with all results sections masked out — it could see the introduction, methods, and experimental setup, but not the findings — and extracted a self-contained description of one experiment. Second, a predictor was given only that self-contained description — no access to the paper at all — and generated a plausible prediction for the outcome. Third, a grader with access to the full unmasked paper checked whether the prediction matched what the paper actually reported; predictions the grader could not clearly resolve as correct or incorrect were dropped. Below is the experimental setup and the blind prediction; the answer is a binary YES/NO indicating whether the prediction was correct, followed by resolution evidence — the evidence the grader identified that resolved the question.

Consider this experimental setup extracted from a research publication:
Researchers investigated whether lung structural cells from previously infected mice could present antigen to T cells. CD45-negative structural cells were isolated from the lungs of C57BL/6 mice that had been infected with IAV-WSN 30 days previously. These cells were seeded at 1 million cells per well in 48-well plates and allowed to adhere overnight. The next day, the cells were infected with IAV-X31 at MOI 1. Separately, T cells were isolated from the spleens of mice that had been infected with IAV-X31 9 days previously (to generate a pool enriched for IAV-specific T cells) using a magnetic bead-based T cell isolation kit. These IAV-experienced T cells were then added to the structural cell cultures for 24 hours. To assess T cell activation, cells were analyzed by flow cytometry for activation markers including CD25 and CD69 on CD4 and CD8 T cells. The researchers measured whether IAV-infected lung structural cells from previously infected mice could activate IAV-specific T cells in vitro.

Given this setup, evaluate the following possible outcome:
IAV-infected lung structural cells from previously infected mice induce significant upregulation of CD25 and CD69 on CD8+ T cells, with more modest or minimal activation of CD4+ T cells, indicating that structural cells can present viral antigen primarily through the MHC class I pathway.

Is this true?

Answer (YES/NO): NO